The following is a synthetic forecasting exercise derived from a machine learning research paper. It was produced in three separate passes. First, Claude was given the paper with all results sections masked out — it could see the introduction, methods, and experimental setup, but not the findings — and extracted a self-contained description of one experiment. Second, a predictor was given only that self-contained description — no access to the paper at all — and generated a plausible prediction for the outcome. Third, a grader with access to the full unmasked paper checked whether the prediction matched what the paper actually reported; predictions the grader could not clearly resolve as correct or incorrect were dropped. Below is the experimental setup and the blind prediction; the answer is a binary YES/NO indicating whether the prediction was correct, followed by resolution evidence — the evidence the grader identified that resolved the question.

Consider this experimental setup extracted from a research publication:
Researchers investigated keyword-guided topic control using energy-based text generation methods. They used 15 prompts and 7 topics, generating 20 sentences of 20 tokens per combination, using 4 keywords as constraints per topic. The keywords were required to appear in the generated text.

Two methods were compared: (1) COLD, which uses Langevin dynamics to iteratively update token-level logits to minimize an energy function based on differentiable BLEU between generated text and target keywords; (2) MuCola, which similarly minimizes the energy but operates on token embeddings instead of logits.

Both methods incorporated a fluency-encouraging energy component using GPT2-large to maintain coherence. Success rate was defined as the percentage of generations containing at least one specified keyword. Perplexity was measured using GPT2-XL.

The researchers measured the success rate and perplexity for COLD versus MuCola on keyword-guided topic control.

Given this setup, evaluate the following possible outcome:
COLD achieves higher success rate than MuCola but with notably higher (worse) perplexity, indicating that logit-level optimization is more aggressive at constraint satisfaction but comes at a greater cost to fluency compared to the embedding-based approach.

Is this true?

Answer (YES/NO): NO